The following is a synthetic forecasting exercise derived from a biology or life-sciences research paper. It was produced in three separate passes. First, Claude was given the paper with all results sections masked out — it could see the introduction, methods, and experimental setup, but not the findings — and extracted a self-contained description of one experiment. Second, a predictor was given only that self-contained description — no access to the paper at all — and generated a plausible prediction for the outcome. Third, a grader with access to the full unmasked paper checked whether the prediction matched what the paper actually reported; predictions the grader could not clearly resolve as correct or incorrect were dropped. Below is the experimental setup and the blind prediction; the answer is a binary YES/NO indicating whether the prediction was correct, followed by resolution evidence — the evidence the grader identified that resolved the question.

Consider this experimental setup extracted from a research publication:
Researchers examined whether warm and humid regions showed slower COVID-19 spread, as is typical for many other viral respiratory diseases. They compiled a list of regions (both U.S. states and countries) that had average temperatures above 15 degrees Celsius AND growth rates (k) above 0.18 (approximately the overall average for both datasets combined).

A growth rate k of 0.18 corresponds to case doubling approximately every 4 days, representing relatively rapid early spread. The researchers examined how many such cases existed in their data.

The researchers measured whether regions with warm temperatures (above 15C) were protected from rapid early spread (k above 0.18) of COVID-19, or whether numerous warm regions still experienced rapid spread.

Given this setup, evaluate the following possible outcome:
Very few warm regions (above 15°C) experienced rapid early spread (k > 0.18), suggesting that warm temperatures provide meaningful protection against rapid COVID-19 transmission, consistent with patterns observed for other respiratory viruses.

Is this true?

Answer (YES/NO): NO